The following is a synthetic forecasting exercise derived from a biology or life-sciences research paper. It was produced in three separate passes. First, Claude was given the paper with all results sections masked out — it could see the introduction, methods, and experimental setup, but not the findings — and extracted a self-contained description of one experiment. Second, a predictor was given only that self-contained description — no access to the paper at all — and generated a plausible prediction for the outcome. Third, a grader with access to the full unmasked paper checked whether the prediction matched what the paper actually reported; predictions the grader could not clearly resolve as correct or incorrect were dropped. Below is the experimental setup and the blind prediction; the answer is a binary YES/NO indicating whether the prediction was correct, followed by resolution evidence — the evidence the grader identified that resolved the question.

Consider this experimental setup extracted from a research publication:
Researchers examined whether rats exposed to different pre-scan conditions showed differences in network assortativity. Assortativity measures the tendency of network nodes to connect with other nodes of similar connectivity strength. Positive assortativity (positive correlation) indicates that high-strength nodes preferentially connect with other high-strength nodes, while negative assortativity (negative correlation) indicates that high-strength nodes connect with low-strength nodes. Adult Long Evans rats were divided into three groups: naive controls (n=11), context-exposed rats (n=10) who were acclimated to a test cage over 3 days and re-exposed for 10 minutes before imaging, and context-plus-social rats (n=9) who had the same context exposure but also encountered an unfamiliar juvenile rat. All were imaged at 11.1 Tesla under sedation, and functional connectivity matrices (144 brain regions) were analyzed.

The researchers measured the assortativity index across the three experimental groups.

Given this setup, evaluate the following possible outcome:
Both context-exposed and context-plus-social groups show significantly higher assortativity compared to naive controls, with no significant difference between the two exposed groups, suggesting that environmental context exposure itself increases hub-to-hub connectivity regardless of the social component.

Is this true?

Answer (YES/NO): NO